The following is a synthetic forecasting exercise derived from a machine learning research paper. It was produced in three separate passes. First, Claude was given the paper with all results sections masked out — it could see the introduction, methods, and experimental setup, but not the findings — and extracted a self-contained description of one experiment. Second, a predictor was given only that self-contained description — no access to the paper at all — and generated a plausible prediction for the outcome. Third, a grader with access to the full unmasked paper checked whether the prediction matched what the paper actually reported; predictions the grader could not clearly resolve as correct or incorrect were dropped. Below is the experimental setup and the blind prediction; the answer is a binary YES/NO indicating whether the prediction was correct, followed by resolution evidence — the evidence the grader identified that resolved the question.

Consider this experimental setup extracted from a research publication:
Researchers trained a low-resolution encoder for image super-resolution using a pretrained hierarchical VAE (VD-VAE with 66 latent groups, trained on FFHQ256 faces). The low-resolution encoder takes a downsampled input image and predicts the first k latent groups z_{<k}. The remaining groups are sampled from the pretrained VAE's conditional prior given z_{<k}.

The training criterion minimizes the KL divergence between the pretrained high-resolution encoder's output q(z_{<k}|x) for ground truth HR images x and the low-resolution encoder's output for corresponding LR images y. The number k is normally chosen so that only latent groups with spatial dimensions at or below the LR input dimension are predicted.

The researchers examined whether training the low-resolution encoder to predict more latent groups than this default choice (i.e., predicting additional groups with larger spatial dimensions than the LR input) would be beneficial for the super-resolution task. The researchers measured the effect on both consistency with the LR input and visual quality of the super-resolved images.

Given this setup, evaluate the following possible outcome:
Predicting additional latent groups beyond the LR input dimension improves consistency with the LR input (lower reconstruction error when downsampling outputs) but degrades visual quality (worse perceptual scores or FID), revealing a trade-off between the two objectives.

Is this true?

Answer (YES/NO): YES